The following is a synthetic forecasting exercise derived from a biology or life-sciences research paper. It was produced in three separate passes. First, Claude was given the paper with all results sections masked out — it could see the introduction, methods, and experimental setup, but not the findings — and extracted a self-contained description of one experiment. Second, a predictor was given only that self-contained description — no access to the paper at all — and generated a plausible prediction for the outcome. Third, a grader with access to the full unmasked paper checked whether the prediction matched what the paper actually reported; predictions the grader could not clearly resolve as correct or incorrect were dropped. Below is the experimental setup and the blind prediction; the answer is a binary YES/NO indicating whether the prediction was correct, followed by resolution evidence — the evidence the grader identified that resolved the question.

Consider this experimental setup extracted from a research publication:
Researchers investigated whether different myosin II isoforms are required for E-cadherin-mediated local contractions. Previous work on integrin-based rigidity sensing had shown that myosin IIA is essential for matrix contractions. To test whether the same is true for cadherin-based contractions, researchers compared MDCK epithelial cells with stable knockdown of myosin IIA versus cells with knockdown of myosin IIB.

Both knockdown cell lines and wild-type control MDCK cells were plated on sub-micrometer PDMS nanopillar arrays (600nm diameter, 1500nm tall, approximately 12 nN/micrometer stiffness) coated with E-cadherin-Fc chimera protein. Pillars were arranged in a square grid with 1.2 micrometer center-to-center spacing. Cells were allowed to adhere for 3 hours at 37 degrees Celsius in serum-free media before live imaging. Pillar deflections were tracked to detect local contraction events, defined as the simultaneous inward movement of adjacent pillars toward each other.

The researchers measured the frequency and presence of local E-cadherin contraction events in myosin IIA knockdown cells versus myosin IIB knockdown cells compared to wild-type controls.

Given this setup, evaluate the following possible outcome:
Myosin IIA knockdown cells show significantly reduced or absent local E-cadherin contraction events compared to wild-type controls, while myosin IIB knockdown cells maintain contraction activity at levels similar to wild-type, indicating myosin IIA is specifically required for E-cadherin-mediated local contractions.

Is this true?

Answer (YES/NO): NO